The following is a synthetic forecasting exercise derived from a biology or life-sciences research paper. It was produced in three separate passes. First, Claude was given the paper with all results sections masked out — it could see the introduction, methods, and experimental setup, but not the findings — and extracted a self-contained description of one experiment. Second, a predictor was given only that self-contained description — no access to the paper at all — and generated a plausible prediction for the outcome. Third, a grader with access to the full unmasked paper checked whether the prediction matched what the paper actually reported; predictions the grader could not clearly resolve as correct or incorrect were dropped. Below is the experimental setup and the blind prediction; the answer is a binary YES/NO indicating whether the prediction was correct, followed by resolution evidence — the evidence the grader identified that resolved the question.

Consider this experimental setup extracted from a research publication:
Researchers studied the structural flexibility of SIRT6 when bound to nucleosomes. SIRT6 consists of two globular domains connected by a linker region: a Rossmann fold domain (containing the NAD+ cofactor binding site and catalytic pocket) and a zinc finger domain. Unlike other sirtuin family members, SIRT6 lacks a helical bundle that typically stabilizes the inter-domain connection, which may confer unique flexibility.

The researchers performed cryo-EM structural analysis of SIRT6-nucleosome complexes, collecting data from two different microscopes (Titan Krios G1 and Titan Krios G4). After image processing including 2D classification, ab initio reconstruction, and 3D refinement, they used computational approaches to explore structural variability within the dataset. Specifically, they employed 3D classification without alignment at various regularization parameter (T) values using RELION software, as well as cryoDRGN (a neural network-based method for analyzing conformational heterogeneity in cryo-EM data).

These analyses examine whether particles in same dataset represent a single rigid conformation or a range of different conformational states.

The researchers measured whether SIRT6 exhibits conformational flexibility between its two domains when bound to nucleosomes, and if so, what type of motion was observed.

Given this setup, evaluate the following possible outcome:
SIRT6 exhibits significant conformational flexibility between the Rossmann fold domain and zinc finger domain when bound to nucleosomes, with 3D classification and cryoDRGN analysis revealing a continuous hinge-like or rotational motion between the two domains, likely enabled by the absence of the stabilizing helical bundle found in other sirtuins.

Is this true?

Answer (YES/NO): YES